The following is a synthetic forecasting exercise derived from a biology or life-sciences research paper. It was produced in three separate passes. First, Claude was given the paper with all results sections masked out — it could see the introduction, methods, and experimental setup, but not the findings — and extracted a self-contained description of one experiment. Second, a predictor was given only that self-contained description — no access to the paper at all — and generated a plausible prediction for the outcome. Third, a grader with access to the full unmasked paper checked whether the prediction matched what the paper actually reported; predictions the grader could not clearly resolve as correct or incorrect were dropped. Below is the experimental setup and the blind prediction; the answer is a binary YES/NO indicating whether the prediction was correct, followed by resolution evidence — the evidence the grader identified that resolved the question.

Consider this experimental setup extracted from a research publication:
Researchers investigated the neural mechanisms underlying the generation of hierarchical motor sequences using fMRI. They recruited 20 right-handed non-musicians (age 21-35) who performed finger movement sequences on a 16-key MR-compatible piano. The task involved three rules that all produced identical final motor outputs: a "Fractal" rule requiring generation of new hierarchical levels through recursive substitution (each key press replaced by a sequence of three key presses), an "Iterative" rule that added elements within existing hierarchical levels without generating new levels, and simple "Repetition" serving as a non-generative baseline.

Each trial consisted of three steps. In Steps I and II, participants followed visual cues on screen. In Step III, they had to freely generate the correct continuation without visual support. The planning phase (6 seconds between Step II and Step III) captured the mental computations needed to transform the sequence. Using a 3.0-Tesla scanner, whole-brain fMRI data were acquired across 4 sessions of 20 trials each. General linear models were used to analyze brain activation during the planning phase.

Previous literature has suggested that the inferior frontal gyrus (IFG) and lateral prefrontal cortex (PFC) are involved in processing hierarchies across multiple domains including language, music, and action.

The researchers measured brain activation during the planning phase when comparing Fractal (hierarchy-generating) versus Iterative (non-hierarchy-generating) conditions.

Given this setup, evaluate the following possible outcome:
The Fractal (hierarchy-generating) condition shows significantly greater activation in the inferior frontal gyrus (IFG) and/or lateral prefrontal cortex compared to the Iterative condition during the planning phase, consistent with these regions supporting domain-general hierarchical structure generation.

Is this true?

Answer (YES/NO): NO